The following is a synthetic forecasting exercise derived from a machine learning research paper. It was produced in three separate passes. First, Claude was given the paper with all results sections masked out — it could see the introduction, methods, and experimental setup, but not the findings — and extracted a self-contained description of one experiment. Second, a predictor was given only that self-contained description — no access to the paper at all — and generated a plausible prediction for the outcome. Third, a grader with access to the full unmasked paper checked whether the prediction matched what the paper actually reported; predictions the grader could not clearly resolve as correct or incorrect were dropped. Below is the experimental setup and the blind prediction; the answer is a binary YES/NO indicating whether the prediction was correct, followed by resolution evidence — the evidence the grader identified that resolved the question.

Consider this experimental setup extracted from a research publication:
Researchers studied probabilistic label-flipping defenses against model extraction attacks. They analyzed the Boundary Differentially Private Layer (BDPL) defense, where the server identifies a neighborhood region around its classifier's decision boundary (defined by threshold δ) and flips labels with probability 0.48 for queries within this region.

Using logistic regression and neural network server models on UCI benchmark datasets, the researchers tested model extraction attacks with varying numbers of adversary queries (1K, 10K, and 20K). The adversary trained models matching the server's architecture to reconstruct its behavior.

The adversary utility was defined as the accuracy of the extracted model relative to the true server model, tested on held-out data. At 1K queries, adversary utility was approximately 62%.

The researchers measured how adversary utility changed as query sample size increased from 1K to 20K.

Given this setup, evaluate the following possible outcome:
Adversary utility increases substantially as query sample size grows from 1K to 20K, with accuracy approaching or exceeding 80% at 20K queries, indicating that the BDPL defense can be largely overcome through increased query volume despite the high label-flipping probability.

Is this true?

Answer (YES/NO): YES